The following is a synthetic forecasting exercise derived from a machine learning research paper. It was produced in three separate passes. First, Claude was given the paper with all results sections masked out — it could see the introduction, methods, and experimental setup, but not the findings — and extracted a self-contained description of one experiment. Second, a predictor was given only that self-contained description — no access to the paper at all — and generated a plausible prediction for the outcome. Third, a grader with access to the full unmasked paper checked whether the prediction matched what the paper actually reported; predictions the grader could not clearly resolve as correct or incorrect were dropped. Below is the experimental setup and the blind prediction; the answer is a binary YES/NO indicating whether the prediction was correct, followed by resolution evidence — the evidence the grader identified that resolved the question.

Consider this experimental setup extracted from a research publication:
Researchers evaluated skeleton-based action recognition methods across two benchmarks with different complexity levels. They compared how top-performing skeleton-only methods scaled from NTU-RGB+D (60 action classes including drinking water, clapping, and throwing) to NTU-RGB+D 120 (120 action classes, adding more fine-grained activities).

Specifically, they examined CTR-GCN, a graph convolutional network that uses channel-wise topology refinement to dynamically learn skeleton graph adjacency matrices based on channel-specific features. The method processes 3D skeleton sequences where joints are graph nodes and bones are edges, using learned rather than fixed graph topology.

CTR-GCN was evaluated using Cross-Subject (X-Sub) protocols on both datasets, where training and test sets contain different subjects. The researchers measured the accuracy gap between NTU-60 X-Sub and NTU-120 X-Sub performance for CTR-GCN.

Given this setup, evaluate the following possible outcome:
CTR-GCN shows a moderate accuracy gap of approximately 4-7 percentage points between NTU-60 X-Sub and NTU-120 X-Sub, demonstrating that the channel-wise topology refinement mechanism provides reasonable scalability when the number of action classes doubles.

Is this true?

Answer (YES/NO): NO